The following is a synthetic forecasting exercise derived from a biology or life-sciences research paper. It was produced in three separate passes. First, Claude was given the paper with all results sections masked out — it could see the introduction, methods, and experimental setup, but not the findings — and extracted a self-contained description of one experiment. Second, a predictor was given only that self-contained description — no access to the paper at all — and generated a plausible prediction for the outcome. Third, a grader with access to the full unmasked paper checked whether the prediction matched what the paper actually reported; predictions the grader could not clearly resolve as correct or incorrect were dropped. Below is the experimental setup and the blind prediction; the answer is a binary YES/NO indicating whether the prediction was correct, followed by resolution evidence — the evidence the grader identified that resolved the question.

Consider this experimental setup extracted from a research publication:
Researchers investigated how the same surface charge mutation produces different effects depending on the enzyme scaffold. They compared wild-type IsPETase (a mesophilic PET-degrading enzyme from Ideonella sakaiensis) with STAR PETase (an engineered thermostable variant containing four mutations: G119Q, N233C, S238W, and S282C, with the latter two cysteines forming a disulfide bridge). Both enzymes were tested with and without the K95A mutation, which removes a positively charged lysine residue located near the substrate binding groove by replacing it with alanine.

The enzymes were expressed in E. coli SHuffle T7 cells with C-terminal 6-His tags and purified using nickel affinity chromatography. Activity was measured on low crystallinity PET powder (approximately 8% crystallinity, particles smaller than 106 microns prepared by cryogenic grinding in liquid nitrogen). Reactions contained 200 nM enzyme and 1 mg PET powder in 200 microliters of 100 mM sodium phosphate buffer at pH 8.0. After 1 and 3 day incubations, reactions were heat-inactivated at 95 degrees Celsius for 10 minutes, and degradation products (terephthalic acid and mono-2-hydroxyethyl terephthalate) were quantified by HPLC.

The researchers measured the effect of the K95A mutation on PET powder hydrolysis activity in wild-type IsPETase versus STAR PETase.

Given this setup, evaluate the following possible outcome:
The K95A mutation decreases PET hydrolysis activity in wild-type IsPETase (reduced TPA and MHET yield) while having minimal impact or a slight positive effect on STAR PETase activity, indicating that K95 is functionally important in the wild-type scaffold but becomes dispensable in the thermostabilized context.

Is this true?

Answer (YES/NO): YES